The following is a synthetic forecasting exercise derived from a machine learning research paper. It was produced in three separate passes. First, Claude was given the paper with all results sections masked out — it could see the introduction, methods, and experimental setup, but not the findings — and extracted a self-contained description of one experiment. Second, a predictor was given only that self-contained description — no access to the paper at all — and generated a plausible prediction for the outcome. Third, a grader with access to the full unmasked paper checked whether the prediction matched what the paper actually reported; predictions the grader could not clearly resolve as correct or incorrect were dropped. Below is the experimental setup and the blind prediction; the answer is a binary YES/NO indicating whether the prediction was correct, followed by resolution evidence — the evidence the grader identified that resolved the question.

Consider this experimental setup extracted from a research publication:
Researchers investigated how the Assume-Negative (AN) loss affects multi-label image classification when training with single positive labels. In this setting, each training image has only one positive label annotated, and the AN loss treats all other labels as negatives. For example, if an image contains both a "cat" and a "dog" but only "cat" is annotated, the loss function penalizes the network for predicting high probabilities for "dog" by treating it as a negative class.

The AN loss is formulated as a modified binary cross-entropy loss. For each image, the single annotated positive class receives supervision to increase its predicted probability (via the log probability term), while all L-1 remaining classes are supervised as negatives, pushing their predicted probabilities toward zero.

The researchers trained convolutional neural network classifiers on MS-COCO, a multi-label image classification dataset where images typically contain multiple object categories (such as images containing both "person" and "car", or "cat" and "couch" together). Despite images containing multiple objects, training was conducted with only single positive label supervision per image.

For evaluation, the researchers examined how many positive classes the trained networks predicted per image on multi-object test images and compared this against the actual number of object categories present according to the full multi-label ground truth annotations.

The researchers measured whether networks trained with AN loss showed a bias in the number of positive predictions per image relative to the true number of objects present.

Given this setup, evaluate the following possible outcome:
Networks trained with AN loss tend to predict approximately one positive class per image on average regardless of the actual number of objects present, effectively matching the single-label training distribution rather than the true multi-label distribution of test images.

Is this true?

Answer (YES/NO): YES